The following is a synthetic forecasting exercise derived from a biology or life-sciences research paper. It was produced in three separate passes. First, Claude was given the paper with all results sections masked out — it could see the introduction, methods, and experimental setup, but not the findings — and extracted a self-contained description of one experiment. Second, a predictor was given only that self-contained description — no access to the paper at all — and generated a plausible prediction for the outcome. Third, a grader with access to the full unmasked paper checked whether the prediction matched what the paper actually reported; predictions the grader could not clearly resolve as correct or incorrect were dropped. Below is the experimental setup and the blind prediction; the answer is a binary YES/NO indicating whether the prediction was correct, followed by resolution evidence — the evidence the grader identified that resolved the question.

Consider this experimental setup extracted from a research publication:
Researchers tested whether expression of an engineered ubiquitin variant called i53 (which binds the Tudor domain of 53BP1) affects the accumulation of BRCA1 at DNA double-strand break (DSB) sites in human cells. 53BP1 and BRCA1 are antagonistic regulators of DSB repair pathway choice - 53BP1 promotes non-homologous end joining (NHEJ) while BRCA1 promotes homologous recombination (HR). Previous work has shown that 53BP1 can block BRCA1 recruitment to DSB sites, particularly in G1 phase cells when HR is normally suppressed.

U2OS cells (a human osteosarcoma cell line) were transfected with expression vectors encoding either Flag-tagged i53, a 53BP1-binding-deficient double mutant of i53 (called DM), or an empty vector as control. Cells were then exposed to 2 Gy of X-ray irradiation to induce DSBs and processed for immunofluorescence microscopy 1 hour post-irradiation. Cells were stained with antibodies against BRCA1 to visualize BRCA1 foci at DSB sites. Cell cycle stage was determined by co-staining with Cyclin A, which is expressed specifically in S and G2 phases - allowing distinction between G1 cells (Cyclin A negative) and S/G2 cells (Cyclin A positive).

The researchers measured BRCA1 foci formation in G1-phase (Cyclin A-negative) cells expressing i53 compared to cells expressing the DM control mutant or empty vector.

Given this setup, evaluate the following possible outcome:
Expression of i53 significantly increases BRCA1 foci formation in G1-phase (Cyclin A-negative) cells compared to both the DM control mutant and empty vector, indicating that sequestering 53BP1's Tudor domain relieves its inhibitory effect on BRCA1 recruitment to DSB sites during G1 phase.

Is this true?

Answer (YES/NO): YES